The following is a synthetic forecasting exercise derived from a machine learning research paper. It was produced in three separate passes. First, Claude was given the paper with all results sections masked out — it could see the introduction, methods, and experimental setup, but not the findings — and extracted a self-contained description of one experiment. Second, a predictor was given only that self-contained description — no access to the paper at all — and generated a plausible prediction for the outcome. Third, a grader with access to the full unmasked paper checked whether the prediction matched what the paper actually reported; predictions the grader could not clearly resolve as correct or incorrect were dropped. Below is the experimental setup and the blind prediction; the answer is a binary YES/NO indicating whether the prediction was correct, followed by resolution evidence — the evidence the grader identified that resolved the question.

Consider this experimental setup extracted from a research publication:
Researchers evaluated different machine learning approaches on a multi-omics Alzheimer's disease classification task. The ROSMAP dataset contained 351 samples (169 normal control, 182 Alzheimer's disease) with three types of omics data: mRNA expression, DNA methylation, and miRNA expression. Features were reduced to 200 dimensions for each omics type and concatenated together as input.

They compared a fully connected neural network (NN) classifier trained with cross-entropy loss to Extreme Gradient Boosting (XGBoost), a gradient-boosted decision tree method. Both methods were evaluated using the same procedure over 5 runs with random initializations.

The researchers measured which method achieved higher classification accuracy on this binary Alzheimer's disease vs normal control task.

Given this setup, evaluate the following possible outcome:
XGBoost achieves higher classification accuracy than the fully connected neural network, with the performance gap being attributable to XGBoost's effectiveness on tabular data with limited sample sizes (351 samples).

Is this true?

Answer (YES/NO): YES